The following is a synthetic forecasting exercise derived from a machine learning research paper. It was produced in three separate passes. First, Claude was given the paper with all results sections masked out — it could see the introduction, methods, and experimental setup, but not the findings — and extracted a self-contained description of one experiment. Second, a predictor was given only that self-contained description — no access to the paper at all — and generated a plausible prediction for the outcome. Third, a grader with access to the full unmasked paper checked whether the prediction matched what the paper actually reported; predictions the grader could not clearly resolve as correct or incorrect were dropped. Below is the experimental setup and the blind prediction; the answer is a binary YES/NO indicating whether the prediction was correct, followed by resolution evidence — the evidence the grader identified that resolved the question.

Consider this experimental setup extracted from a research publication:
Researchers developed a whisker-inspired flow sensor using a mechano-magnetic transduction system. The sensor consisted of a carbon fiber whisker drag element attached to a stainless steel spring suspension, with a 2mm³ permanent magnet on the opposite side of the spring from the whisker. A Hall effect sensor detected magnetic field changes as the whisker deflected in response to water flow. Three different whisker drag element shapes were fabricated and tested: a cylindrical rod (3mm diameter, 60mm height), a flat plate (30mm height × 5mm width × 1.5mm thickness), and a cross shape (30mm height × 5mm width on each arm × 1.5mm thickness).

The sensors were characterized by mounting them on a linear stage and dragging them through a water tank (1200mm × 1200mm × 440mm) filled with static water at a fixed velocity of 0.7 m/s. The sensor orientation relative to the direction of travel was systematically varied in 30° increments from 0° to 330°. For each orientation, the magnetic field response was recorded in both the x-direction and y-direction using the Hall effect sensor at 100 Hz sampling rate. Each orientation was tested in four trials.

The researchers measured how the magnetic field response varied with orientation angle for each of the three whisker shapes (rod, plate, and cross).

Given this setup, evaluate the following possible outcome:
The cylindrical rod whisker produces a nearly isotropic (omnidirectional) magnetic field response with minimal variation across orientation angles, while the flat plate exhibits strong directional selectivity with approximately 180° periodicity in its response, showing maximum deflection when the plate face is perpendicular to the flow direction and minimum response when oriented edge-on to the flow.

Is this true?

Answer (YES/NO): NO